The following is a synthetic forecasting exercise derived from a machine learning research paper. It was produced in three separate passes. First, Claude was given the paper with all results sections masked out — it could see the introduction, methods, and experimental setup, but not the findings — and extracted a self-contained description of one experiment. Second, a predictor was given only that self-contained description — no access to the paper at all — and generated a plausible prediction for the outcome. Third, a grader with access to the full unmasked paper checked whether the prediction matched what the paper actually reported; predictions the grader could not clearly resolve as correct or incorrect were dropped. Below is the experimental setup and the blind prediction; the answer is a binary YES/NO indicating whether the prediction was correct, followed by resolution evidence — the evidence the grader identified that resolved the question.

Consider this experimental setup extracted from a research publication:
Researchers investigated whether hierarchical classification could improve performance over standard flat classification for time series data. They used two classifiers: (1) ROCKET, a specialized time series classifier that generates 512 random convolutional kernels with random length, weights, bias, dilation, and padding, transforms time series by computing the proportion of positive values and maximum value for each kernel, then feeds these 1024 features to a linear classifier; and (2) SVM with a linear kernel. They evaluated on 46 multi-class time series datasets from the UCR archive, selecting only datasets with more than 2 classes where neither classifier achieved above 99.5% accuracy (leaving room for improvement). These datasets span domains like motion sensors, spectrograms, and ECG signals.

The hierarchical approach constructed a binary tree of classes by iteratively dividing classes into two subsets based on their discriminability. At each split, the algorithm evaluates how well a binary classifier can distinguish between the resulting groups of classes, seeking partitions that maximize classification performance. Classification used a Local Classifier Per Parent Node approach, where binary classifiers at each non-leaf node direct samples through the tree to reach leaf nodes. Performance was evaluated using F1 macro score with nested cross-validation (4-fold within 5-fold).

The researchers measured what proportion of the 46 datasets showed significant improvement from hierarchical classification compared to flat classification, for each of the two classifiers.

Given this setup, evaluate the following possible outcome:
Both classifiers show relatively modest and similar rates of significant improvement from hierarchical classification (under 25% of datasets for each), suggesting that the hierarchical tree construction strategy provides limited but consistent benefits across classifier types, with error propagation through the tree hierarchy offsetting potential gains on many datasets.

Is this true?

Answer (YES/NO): NO